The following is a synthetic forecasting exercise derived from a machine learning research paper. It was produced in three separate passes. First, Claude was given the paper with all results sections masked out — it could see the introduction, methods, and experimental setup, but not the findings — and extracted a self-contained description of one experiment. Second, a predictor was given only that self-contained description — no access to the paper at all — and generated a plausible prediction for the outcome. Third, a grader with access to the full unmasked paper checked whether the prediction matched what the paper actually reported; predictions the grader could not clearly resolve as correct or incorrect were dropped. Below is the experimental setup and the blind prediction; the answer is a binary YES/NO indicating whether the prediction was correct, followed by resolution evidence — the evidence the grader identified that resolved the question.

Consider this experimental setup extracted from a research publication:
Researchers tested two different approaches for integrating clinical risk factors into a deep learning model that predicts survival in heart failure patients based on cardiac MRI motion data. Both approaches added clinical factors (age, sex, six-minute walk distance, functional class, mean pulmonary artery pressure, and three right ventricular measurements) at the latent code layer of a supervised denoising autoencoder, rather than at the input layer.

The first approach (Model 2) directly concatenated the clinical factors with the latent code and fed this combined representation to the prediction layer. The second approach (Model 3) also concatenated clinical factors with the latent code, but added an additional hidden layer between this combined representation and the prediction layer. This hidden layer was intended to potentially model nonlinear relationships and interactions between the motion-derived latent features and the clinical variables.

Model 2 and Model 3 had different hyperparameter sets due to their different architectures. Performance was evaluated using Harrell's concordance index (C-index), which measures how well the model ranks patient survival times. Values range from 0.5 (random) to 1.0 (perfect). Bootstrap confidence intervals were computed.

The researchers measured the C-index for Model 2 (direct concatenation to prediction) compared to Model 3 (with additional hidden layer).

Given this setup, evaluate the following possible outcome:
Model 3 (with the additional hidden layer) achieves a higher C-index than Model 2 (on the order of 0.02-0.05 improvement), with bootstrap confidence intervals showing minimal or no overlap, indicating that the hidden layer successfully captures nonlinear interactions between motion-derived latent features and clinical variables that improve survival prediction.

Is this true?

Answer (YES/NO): NO